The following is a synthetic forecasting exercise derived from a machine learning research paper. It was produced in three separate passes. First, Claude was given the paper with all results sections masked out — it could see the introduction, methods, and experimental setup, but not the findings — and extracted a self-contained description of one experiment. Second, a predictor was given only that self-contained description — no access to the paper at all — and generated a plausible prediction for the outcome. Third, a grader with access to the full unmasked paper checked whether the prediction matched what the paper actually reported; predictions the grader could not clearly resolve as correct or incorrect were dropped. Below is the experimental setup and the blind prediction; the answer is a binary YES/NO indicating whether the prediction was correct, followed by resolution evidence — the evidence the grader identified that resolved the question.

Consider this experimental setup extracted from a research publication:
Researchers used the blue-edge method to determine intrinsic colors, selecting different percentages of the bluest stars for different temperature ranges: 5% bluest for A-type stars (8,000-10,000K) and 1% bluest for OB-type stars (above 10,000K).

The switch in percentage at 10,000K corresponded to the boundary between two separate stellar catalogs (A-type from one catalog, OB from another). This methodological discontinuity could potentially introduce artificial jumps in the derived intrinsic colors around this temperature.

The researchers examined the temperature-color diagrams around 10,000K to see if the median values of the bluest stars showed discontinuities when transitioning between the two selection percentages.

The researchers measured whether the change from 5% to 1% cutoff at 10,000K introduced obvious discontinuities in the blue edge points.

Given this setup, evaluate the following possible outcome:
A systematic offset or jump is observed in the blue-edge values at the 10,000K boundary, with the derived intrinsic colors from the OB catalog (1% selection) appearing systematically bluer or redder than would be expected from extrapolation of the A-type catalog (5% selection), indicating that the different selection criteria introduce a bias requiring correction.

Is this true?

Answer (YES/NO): NO